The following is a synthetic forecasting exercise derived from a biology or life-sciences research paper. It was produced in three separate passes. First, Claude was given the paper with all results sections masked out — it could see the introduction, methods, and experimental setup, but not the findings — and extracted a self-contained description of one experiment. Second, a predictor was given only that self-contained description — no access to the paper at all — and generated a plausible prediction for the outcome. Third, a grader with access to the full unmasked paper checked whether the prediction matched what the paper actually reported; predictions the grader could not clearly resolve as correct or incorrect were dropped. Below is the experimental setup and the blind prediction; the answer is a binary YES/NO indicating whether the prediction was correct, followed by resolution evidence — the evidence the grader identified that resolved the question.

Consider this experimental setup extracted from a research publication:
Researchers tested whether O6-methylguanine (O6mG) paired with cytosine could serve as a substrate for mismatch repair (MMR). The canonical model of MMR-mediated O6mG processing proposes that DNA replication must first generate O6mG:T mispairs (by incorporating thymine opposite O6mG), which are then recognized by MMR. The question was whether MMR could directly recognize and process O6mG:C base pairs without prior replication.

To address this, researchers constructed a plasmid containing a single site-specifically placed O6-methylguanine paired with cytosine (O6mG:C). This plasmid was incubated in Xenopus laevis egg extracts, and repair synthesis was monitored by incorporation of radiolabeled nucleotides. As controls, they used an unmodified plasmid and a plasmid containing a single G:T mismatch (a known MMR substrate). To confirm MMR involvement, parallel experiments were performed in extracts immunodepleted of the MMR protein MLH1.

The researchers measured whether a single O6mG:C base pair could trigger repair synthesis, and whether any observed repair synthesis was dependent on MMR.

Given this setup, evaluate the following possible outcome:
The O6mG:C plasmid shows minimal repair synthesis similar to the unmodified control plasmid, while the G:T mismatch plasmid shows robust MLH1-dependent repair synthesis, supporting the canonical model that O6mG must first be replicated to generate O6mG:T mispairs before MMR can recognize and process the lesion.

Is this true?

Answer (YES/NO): NO